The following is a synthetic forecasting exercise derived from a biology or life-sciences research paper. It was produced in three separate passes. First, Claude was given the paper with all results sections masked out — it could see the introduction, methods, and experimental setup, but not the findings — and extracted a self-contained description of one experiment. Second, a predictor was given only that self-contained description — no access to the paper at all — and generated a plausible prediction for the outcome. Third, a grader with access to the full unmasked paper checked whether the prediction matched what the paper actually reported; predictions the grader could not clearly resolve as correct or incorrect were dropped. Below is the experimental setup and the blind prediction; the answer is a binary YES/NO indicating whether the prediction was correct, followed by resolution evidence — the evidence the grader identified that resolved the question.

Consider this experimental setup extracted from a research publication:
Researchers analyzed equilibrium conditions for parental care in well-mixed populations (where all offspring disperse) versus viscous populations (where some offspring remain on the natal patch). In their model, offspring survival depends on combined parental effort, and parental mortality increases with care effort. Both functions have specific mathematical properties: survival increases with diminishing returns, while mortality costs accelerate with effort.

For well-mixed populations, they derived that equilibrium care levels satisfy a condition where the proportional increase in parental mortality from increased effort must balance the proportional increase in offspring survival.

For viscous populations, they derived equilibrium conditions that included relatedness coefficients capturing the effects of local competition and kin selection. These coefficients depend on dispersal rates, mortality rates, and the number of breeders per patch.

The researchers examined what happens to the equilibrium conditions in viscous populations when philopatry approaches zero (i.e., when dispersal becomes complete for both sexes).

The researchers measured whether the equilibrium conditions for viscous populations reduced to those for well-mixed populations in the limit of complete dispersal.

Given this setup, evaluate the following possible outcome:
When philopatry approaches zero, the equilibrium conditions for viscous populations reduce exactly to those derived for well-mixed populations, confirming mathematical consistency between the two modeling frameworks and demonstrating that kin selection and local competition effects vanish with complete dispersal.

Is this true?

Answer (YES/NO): YES